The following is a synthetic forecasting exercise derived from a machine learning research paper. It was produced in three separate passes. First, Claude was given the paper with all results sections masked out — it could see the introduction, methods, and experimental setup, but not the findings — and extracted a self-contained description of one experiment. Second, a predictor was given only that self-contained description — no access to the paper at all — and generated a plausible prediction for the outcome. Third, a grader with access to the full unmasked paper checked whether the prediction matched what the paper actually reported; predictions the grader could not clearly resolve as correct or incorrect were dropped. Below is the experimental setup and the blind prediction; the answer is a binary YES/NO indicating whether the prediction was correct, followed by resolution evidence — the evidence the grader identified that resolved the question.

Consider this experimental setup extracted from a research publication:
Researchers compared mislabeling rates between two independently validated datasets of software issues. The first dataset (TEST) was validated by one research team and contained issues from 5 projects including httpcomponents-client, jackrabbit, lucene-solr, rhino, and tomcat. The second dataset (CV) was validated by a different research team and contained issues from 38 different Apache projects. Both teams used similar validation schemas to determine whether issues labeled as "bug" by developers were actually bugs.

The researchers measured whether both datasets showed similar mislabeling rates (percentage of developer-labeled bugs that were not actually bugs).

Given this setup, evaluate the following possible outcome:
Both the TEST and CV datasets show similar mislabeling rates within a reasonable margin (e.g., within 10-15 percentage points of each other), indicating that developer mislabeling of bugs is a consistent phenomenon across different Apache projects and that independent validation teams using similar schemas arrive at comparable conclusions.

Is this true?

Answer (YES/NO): YES